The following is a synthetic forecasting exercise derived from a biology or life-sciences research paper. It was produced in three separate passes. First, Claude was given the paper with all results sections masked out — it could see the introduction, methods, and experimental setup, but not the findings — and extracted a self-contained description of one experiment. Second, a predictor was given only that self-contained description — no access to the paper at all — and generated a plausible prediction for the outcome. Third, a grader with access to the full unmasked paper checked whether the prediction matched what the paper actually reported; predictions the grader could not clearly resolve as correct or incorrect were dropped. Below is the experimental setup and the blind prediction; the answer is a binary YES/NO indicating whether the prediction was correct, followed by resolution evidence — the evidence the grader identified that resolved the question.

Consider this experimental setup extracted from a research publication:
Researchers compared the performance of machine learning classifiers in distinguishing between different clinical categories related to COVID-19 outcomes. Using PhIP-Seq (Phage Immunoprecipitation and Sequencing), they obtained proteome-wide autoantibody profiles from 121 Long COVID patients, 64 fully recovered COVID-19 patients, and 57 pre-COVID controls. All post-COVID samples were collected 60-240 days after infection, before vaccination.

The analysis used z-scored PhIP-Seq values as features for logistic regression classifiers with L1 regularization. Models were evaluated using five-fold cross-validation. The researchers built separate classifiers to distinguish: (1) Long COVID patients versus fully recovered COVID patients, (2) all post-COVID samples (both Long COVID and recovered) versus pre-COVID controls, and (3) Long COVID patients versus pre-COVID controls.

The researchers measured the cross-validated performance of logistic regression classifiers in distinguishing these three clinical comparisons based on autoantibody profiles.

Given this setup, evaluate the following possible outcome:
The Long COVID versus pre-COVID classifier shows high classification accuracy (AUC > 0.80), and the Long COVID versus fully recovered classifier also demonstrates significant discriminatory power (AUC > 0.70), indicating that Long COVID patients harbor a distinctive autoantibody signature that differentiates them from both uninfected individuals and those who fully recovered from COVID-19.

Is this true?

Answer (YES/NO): NO